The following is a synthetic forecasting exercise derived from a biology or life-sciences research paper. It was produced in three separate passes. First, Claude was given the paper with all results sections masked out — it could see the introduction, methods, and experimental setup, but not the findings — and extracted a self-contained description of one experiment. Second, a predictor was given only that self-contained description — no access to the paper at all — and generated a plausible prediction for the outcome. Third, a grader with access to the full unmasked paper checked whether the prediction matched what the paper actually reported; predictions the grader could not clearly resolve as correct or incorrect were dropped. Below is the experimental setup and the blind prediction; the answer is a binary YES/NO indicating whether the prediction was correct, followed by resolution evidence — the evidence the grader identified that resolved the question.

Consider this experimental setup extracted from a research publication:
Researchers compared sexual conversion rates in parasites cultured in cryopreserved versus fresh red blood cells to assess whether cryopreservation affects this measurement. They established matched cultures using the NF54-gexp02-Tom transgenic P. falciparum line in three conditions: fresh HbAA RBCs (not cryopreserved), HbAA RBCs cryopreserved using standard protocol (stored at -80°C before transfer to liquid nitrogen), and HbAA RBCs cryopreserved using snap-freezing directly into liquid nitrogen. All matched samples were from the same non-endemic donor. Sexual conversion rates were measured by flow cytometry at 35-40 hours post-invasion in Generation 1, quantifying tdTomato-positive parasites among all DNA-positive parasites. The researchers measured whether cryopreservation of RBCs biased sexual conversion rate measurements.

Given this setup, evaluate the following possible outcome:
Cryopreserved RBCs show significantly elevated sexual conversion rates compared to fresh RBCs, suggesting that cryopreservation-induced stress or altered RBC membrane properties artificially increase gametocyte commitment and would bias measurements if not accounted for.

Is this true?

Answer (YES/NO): NO